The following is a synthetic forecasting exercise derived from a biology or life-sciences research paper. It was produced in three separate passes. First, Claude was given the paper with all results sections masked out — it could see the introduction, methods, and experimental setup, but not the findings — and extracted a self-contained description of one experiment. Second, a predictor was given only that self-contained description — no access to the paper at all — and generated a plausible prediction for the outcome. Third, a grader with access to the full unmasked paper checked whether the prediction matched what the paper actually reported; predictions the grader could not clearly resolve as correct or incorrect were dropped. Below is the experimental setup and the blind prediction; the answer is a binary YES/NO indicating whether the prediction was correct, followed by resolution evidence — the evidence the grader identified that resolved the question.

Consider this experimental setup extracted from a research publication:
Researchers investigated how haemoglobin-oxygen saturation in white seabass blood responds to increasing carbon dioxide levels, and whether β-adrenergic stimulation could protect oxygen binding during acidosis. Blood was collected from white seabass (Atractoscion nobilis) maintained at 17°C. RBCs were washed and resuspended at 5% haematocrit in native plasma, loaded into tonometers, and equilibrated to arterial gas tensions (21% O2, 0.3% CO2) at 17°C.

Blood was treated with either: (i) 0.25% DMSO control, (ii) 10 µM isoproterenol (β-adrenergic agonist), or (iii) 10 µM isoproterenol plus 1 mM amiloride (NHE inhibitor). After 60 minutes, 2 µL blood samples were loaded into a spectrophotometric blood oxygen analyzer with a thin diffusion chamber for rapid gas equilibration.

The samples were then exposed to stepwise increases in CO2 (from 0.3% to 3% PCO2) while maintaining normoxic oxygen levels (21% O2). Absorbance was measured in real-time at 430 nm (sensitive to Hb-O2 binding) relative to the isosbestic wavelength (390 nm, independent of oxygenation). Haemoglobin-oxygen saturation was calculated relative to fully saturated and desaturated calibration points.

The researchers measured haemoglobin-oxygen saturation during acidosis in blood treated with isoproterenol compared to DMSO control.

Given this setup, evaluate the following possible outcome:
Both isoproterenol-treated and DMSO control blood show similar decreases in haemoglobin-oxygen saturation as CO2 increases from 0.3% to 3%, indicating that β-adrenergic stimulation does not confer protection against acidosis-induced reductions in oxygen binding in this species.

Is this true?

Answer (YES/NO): NO